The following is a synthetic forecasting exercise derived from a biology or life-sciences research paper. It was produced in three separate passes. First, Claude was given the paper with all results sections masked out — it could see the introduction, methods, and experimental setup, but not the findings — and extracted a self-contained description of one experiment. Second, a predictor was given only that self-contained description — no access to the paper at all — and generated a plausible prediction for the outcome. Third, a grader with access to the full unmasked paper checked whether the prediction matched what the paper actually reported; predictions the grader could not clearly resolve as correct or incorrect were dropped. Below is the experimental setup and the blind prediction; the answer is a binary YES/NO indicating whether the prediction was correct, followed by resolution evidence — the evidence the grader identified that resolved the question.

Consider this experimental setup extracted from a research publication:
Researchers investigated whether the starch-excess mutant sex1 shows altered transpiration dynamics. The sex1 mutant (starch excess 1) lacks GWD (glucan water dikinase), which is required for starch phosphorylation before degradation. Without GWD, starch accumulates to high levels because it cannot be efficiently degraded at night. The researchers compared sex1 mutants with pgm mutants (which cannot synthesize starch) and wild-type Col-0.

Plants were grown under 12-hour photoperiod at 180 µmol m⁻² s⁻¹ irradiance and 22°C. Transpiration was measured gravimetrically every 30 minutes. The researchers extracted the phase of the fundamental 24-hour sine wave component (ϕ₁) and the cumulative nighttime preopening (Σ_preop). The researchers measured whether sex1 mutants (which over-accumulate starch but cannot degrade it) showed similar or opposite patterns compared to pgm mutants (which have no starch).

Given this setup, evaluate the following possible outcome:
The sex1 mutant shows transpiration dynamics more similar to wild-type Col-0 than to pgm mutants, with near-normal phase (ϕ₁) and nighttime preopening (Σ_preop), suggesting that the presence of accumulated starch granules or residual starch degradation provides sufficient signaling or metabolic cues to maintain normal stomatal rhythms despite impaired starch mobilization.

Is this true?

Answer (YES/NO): NO